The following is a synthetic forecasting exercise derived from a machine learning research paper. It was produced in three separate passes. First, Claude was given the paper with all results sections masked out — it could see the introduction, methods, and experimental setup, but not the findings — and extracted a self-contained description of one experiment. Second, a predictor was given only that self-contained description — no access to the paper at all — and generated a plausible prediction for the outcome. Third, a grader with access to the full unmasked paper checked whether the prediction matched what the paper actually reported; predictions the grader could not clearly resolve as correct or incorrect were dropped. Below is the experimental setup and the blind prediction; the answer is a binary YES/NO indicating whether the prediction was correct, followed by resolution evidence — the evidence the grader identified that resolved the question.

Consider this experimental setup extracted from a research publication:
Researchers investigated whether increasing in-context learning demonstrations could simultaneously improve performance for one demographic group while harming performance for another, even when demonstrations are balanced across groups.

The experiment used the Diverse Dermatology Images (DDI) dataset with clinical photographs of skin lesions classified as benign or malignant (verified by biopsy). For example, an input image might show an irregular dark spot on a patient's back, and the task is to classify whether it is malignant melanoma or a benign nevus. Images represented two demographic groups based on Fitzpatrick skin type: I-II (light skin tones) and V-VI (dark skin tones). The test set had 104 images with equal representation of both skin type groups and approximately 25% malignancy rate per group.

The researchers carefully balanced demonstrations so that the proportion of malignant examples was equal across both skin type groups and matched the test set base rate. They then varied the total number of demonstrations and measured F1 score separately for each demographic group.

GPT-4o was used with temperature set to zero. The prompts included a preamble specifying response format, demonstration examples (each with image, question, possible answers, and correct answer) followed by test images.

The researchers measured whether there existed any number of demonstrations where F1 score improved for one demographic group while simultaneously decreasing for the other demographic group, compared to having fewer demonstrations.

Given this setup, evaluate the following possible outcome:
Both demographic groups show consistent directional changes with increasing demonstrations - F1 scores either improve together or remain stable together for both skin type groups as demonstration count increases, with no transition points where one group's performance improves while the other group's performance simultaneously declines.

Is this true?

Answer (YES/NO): NO